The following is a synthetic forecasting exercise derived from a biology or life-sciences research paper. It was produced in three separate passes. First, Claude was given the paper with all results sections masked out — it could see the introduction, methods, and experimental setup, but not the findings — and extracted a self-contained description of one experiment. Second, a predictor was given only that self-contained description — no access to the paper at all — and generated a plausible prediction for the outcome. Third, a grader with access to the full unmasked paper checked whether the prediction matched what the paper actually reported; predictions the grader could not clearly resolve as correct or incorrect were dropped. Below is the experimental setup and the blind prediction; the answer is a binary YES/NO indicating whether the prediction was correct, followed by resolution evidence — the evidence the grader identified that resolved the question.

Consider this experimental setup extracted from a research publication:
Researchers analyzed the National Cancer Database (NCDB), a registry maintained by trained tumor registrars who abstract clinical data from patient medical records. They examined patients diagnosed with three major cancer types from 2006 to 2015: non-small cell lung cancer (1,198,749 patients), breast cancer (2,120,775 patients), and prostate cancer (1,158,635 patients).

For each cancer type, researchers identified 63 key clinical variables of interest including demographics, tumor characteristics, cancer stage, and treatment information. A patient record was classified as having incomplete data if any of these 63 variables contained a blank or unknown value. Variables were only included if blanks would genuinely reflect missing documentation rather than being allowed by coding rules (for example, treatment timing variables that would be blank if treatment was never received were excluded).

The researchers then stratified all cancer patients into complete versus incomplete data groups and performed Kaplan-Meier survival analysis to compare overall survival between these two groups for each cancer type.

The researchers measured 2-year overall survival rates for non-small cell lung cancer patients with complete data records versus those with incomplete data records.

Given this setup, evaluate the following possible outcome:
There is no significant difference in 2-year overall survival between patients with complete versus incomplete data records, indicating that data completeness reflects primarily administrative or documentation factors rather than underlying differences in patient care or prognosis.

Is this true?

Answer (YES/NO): NO